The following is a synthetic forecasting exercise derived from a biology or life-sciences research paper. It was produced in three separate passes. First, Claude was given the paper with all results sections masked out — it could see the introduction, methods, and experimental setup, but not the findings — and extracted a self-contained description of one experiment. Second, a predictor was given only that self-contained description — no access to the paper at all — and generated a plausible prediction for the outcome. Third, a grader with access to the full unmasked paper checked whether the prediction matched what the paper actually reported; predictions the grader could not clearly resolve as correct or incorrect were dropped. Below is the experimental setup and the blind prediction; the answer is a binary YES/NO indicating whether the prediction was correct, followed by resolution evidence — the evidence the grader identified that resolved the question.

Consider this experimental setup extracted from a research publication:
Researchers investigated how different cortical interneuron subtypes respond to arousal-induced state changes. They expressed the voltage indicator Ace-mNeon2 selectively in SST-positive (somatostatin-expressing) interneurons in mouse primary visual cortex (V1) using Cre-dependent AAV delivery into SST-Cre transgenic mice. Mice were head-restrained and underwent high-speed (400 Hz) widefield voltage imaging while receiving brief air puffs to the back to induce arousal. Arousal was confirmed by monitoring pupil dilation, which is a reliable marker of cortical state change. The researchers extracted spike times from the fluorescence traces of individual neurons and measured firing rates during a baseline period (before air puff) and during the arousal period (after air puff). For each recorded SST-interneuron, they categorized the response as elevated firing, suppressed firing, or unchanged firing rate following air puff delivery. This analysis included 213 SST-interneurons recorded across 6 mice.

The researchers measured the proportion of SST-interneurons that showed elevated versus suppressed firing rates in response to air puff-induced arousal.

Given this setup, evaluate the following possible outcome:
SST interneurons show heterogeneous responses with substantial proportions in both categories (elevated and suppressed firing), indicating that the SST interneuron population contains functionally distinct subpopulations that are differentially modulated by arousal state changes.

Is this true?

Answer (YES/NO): NO